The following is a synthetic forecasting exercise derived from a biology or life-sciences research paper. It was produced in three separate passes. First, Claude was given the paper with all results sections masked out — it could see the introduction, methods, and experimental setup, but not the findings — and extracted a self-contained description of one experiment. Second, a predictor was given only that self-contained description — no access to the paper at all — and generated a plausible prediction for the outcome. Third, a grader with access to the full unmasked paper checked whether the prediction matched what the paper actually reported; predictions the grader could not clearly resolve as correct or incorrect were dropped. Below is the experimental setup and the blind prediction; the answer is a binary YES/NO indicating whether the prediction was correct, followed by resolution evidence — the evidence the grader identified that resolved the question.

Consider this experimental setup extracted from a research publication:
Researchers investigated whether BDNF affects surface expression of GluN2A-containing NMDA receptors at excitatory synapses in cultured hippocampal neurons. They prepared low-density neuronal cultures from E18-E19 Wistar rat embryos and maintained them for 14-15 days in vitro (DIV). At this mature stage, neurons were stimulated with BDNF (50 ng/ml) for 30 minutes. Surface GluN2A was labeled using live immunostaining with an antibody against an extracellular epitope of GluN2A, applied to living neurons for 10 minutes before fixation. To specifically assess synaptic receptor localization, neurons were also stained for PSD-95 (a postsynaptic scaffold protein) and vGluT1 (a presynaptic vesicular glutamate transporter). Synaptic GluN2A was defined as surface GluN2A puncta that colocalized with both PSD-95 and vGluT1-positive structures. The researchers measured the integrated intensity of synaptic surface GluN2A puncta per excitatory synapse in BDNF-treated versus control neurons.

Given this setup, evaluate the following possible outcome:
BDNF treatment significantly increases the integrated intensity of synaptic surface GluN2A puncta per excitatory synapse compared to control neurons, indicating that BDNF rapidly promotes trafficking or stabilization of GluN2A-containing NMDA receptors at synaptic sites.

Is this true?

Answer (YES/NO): NO